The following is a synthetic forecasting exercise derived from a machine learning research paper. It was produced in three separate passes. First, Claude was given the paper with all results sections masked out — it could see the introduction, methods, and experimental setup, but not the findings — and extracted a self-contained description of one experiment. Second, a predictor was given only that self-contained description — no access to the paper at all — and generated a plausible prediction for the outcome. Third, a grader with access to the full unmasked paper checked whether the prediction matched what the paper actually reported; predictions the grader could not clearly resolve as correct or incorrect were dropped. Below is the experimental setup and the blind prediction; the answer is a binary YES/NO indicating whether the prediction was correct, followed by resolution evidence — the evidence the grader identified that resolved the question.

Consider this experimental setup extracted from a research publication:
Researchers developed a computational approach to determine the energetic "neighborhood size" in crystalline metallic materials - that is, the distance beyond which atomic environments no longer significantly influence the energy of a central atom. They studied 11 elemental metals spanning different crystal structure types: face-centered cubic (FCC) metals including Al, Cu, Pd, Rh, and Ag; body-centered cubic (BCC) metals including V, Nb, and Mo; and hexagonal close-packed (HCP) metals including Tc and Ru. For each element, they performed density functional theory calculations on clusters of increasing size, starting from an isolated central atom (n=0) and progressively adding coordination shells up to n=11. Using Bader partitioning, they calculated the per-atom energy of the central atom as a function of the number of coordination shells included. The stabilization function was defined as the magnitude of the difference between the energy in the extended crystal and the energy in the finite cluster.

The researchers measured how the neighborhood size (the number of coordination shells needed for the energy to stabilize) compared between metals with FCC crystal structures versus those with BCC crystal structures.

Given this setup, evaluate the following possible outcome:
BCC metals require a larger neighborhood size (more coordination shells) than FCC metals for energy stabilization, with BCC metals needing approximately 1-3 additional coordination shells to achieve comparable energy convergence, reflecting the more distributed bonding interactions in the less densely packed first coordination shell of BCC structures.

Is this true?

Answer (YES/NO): NO